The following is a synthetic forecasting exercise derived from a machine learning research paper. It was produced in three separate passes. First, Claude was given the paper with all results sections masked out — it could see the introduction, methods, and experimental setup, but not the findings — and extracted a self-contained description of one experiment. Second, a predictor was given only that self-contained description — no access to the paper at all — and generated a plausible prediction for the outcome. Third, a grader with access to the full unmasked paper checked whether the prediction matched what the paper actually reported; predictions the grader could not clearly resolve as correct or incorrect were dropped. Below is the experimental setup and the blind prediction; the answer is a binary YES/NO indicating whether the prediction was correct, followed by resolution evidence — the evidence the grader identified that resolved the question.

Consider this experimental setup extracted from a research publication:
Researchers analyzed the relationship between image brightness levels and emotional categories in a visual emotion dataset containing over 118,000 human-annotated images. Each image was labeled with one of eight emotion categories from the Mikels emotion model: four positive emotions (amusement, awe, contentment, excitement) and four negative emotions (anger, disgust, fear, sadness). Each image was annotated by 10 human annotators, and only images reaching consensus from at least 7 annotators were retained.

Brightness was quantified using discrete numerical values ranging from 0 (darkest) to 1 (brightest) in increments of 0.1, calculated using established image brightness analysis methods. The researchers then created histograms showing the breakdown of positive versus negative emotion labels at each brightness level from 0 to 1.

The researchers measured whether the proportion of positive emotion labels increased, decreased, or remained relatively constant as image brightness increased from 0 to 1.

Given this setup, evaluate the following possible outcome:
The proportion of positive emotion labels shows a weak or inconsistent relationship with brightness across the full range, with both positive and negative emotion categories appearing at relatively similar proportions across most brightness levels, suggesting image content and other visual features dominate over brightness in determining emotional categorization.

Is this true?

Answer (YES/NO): NO